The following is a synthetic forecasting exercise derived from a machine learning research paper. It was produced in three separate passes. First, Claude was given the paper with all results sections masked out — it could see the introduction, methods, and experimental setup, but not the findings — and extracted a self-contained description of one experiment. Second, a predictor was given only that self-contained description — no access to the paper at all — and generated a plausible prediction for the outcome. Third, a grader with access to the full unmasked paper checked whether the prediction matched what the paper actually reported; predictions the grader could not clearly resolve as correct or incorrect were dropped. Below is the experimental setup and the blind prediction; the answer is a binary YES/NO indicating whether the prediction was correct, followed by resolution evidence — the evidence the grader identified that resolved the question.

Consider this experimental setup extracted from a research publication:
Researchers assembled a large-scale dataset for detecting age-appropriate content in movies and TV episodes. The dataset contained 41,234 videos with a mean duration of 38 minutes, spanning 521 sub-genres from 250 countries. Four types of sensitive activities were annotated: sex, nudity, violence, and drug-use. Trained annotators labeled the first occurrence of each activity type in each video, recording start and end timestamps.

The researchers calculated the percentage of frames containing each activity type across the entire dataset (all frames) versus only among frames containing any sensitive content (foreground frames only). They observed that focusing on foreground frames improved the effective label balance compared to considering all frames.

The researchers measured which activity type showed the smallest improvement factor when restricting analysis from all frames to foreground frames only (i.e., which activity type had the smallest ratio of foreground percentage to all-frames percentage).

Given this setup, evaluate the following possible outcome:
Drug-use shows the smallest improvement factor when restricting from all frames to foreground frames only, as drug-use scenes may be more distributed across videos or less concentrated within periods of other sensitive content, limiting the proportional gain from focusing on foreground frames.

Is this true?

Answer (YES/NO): NO